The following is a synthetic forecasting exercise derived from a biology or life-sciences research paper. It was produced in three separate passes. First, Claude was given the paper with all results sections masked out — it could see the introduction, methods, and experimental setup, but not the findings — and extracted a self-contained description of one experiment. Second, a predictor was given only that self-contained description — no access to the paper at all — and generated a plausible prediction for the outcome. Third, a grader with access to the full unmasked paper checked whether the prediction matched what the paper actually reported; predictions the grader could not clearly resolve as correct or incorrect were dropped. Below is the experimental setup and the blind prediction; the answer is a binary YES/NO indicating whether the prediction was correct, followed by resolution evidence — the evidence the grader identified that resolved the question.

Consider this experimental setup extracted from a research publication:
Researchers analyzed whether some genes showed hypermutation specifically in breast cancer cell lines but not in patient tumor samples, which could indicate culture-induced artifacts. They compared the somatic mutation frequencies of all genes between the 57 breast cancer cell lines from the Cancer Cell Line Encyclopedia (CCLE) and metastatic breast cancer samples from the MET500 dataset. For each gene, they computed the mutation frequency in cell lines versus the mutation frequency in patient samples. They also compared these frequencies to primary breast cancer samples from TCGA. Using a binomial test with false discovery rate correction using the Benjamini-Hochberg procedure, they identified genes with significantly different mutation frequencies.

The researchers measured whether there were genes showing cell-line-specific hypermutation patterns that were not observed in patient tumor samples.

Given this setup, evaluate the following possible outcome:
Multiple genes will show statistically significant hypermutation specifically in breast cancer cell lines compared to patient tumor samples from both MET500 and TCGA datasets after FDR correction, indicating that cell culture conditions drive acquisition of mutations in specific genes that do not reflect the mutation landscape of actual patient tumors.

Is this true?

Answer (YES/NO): YES